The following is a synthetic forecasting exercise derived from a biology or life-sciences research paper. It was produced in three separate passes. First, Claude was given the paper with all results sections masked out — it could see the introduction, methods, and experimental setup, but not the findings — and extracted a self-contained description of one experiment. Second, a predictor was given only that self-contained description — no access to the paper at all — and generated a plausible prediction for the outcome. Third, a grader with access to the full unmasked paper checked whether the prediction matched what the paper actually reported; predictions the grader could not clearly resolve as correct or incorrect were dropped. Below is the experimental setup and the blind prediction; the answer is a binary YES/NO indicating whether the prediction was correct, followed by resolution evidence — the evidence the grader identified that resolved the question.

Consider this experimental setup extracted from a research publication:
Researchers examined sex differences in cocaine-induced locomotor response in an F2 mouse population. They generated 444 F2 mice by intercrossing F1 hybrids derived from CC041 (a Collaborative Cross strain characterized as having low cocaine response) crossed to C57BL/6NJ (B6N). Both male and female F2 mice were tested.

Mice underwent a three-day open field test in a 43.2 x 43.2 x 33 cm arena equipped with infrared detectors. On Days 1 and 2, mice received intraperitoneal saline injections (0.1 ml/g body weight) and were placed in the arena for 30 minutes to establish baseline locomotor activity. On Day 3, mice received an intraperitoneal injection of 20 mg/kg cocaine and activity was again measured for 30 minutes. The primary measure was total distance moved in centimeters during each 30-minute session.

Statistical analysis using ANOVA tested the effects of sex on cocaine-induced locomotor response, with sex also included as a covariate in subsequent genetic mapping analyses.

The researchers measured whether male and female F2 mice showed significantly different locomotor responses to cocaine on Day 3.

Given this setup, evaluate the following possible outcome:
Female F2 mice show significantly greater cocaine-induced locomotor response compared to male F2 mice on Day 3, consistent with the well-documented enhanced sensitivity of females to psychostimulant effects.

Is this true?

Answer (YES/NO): YES